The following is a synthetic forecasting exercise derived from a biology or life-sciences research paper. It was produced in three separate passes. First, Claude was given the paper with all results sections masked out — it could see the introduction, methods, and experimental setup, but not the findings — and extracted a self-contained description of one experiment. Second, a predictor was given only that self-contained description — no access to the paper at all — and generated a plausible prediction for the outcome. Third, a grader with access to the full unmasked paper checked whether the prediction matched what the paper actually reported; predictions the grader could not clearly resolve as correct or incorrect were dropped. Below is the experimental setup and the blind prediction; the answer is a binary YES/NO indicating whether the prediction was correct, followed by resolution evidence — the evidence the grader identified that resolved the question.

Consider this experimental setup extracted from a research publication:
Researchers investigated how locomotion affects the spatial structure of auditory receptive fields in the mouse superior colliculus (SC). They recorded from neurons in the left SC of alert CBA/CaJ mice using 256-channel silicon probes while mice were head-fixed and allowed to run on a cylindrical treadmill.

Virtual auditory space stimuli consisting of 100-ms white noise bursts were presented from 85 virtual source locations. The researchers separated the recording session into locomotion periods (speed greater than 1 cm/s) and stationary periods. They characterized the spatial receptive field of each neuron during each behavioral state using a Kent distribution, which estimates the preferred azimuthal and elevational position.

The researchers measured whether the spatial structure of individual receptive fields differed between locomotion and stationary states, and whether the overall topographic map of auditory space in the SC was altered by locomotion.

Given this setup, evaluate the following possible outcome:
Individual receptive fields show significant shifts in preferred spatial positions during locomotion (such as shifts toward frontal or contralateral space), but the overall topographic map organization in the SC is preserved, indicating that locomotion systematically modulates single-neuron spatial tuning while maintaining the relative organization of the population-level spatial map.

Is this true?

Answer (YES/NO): NO